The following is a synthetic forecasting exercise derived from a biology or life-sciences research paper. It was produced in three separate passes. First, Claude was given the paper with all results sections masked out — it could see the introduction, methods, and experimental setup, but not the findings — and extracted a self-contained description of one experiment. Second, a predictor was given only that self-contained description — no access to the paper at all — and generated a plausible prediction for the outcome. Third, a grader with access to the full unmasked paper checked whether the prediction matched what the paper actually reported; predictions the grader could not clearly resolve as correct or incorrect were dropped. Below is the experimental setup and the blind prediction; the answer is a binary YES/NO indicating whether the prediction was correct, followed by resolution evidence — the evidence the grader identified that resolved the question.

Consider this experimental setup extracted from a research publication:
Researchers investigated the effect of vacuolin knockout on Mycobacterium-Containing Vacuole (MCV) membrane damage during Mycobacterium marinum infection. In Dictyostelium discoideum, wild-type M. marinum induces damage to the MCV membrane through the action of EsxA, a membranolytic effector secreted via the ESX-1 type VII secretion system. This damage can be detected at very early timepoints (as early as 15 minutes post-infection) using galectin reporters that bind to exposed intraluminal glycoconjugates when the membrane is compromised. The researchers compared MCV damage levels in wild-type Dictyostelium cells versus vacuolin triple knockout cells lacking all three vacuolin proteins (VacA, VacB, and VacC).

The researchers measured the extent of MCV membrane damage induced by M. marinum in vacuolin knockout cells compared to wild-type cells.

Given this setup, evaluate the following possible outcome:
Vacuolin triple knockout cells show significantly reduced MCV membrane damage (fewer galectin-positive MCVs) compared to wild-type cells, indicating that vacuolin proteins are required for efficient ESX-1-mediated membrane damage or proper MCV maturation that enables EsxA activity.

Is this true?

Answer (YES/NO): NO